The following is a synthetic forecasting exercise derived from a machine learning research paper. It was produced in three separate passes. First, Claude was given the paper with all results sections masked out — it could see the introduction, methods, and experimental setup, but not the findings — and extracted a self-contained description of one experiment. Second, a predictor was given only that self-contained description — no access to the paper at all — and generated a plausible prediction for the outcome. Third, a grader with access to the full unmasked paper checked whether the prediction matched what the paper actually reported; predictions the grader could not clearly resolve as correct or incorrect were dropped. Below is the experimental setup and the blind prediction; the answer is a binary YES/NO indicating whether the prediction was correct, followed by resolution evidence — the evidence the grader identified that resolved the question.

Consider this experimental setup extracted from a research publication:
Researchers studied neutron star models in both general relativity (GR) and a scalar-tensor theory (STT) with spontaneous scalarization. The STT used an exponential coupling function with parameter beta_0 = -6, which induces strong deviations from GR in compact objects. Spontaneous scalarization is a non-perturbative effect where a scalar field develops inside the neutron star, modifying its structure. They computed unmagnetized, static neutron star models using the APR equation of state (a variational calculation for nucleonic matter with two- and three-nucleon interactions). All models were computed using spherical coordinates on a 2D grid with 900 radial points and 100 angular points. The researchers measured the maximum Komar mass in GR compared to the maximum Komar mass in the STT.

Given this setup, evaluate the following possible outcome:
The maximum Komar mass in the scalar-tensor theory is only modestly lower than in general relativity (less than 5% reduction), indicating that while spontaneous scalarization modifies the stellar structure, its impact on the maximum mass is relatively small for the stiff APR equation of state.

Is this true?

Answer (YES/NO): NO